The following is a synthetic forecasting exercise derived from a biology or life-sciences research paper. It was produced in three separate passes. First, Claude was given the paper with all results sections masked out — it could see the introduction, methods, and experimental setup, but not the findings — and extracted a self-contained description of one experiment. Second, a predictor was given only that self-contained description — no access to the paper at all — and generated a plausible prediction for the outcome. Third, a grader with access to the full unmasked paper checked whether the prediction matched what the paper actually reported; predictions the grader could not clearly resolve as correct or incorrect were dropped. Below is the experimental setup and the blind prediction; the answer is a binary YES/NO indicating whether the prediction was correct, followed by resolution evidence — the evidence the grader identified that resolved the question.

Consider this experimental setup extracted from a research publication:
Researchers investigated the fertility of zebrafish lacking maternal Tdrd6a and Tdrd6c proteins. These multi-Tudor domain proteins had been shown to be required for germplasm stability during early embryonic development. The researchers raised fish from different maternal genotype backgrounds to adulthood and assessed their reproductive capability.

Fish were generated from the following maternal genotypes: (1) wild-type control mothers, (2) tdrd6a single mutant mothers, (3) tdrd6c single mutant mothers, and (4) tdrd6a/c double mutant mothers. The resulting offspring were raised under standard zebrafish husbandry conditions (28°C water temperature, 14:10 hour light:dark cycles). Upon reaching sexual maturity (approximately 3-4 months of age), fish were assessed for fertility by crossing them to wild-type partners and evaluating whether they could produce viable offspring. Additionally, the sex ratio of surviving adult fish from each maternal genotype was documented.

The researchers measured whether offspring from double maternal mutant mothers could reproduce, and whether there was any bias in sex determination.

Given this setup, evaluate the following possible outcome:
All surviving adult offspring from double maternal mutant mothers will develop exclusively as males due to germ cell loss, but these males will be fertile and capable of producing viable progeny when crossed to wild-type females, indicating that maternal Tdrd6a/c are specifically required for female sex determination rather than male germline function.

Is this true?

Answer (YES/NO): NO